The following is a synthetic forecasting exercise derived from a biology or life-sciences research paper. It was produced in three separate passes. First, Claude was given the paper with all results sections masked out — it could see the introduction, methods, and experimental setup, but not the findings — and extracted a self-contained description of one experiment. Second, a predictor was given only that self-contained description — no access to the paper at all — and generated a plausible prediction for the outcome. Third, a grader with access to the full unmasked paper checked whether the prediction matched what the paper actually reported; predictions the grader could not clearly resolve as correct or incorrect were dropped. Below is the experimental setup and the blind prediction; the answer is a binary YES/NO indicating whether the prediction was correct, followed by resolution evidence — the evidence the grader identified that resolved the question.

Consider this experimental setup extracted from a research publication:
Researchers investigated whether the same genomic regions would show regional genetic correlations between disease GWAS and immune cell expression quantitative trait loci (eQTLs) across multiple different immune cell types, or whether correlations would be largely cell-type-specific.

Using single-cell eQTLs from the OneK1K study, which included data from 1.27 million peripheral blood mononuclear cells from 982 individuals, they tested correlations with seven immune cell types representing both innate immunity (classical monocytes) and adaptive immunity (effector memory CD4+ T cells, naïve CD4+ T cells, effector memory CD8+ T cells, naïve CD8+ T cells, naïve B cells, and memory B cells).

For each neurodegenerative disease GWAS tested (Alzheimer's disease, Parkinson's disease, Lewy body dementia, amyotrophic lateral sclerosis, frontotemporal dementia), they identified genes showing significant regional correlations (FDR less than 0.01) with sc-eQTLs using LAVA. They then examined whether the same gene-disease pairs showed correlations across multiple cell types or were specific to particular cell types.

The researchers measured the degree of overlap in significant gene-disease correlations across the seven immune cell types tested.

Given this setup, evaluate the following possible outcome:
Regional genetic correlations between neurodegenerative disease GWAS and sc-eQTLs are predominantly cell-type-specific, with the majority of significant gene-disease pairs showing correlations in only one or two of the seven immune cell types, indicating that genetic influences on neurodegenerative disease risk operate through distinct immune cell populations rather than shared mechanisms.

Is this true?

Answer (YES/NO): YES